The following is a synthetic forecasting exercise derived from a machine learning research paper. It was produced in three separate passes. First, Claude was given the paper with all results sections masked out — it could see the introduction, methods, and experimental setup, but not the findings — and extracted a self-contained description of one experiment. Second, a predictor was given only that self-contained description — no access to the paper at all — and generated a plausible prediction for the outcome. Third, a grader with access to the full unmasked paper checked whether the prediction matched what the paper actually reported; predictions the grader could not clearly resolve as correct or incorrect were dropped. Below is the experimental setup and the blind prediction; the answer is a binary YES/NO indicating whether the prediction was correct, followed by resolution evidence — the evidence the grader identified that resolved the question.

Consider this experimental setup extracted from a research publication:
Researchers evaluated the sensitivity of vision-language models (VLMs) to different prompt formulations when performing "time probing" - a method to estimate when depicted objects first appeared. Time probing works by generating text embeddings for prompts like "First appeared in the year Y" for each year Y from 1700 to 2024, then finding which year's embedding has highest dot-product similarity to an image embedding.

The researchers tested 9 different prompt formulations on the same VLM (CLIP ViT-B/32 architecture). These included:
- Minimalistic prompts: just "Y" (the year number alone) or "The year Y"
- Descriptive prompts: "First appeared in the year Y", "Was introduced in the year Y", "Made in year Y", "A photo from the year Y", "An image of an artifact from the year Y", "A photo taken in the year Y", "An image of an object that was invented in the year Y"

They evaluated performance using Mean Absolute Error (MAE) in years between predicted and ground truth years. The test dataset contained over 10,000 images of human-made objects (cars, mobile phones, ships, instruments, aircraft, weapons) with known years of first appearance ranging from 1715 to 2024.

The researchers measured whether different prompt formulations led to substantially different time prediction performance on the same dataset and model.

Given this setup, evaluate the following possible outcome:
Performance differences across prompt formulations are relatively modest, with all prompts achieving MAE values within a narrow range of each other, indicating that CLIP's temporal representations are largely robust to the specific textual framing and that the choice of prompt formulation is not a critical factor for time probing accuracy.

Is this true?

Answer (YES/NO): NO